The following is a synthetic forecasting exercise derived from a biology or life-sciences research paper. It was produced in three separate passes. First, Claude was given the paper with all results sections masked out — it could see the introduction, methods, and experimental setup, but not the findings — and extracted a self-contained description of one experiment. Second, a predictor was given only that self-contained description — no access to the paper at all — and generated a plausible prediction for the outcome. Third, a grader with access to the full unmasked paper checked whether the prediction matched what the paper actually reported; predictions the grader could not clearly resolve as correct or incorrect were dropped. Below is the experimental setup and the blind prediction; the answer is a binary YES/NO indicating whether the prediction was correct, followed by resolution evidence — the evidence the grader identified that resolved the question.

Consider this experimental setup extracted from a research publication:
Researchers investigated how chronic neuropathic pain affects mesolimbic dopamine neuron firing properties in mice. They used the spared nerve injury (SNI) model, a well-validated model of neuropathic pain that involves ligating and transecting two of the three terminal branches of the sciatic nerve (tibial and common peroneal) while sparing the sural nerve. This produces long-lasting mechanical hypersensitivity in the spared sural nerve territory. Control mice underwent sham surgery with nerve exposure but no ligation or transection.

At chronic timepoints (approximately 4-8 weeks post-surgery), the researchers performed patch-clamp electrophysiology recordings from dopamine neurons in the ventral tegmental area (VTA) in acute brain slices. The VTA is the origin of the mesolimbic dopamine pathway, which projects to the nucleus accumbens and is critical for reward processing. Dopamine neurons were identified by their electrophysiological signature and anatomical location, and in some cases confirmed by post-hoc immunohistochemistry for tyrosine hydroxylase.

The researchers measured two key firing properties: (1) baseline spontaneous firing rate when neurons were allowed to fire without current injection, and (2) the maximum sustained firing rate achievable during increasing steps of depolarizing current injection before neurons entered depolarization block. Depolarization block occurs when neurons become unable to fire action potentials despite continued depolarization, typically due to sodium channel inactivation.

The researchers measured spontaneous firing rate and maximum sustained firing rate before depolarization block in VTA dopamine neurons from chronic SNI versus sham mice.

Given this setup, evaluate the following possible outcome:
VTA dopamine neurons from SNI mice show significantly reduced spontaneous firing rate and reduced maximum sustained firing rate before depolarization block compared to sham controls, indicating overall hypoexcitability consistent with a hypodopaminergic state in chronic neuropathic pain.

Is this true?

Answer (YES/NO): NO